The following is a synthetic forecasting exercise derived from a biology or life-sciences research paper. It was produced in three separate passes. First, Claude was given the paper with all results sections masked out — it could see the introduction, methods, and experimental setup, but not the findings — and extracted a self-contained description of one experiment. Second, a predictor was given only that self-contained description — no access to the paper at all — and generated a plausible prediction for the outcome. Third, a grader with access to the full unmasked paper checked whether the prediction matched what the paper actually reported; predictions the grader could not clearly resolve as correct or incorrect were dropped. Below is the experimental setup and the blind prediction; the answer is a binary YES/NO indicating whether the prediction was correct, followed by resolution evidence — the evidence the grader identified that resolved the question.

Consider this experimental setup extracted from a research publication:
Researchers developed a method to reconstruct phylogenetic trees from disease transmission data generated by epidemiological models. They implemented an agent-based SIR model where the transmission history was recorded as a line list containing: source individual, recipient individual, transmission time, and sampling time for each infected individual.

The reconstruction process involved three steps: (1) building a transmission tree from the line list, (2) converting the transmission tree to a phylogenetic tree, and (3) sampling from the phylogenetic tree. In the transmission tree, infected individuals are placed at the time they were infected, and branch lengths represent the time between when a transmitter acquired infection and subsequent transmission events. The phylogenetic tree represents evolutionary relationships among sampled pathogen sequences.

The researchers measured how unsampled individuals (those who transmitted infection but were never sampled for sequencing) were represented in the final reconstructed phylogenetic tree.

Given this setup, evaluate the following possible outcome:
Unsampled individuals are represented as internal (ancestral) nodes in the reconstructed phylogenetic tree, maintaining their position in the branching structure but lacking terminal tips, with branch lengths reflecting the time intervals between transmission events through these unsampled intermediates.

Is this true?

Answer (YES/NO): NO